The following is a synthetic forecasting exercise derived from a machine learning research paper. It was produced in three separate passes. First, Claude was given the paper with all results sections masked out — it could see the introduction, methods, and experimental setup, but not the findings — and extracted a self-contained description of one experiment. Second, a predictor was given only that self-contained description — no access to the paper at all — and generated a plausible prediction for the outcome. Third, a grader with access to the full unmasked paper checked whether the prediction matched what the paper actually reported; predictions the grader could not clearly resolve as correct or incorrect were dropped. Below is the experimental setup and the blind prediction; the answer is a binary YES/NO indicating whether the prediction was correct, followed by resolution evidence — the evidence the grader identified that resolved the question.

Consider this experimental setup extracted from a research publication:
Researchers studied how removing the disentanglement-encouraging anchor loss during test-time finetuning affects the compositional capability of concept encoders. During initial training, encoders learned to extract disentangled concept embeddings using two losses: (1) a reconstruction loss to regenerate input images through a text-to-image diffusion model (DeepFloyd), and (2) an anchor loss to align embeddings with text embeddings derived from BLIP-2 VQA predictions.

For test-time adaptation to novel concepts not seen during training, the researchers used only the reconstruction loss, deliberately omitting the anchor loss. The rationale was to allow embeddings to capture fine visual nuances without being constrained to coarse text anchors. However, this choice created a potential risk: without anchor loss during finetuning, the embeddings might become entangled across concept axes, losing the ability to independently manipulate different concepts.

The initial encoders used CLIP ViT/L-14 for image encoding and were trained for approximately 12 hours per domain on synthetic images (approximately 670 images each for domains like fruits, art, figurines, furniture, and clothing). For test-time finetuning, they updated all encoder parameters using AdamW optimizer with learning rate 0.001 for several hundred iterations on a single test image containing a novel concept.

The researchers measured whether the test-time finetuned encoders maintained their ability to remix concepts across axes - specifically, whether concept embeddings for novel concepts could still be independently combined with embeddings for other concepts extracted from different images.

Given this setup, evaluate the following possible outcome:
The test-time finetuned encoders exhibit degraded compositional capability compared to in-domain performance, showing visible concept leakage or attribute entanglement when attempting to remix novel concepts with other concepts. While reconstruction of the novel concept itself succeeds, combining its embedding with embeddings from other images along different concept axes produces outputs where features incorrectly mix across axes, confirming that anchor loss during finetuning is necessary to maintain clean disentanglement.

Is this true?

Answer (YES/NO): NO